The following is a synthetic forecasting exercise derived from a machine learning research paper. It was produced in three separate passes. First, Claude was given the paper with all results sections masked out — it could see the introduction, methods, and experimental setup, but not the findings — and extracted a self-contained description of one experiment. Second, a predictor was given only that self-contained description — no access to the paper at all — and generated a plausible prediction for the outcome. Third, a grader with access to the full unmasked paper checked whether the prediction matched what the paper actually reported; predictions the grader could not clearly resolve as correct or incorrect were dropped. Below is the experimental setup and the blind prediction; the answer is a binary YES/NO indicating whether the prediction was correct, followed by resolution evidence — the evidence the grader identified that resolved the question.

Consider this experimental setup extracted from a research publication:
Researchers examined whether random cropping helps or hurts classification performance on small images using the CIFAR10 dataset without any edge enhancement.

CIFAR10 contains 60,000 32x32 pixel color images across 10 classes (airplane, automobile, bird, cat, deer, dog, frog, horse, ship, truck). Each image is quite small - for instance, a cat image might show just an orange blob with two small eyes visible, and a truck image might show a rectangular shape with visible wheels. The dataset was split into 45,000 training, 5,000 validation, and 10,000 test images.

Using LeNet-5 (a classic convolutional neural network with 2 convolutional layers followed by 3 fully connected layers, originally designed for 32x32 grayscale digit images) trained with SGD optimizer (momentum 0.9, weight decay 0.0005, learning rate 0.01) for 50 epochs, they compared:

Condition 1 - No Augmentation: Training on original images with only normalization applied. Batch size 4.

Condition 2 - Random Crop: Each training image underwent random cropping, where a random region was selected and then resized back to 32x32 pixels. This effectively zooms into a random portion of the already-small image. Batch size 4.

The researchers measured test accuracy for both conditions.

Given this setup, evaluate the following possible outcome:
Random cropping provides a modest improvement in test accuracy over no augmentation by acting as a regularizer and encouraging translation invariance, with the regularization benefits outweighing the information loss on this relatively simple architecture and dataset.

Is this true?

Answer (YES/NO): NO